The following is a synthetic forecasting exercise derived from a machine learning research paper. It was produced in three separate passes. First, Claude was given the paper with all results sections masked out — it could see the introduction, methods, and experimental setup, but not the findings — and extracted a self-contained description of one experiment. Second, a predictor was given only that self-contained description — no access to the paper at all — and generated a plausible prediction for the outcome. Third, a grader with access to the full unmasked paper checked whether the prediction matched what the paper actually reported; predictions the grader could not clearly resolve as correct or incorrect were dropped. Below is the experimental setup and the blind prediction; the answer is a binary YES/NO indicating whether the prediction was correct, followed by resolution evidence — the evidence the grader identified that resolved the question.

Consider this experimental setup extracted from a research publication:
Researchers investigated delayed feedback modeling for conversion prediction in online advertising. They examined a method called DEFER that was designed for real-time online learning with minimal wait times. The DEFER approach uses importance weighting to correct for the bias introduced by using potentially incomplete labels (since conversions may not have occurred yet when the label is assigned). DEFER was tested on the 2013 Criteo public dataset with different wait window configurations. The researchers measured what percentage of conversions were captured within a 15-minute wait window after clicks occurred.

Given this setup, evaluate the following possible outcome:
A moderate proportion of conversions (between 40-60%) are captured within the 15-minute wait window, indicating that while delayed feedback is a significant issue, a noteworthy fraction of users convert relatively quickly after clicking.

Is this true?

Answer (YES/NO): NO